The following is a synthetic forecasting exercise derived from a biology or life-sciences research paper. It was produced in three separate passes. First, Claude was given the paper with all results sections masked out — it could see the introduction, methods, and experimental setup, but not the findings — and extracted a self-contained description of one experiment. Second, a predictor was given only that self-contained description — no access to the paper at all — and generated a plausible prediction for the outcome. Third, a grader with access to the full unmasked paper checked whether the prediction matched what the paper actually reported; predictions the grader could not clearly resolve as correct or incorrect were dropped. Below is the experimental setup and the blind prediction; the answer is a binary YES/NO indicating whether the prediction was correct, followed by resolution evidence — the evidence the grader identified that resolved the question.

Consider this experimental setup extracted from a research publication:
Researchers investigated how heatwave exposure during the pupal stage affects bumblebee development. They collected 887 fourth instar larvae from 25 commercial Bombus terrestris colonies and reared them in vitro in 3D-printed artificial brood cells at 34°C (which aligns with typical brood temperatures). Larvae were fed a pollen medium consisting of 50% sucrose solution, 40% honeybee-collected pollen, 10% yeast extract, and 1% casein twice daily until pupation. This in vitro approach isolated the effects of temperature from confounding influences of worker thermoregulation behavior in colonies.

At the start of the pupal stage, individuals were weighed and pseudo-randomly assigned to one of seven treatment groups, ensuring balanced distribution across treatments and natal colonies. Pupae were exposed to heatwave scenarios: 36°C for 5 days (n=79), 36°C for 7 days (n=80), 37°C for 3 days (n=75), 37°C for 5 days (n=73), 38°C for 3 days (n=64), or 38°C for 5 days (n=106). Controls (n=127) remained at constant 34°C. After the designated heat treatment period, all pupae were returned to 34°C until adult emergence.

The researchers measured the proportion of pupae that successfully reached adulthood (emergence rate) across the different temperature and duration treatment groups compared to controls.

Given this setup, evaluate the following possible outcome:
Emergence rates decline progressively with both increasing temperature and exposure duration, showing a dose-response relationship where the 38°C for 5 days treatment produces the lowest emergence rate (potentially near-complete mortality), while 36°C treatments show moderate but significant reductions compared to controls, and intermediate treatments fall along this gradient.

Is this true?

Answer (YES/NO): NO